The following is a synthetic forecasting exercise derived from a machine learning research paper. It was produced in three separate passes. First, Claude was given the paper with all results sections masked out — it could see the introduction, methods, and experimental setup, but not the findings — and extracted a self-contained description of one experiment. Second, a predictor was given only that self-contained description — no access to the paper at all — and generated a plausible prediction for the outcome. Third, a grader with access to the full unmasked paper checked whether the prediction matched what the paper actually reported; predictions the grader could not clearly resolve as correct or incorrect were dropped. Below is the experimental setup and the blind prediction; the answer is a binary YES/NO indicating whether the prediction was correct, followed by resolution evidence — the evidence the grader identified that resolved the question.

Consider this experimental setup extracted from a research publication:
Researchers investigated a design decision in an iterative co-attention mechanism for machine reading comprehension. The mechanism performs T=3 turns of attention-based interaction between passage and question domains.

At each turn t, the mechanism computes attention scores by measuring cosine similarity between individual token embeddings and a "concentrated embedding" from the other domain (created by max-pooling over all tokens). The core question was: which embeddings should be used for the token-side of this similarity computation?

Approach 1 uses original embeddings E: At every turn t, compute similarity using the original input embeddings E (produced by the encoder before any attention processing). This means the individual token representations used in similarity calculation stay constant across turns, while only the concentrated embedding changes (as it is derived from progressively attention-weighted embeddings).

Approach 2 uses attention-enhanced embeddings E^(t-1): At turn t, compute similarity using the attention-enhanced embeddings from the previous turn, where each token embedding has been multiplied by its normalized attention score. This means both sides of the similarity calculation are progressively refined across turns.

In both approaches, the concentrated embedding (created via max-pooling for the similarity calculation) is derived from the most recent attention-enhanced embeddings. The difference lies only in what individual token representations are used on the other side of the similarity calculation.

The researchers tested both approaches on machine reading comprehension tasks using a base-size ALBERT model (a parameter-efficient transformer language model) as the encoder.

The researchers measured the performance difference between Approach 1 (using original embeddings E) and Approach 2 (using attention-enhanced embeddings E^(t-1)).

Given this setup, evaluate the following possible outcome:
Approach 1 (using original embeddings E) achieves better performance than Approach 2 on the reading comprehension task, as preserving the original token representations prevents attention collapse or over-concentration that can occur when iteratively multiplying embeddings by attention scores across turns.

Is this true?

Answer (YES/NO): NO